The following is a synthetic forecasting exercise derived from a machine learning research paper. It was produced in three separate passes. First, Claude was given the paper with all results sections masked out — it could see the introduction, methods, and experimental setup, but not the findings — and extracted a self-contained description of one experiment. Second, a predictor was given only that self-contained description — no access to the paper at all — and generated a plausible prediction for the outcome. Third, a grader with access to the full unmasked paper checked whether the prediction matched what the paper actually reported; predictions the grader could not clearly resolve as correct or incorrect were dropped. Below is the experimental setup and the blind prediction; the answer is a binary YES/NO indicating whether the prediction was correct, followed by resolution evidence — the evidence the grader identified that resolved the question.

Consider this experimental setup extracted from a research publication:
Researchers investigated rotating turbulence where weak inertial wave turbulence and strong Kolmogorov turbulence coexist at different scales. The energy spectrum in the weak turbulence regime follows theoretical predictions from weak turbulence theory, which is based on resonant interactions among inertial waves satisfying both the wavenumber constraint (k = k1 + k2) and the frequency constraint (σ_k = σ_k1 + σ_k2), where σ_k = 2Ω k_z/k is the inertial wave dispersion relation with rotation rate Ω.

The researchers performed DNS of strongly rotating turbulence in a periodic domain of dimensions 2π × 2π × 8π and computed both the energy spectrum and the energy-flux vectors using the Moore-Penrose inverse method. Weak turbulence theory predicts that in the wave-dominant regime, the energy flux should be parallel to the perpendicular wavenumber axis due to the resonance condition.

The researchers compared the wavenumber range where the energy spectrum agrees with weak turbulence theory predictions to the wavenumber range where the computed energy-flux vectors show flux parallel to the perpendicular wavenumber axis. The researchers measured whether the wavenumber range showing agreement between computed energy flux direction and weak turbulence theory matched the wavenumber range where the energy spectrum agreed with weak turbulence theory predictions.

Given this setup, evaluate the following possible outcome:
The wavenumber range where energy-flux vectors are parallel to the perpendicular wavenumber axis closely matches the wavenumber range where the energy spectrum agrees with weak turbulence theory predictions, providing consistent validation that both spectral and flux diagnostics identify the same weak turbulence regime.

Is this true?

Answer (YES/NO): YES